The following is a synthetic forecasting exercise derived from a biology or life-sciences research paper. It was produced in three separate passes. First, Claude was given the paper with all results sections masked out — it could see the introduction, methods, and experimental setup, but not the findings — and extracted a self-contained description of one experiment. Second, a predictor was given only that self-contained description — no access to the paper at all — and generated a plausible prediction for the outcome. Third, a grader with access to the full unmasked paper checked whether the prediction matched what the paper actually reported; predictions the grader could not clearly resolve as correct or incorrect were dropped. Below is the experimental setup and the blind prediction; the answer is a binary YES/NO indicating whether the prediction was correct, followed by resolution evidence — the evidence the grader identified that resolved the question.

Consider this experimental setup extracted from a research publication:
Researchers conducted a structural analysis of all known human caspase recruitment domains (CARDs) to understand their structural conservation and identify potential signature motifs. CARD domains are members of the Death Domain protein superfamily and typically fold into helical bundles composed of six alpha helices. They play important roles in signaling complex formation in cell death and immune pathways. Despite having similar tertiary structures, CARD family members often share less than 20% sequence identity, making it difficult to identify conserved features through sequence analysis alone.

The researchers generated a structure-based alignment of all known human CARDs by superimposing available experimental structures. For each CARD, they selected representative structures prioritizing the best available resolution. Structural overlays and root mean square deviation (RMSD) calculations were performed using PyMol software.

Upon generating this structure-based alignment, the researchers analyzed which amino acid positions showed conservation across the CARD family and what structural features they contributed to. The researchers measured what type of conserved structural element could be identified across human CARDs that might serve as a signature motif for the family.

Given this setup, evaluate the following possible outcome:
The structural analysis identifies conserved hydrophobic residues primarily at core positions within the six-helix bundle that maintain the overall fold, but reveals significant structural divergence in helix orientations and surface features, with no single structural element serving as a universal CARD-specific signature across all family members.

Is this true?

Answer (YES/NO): NO